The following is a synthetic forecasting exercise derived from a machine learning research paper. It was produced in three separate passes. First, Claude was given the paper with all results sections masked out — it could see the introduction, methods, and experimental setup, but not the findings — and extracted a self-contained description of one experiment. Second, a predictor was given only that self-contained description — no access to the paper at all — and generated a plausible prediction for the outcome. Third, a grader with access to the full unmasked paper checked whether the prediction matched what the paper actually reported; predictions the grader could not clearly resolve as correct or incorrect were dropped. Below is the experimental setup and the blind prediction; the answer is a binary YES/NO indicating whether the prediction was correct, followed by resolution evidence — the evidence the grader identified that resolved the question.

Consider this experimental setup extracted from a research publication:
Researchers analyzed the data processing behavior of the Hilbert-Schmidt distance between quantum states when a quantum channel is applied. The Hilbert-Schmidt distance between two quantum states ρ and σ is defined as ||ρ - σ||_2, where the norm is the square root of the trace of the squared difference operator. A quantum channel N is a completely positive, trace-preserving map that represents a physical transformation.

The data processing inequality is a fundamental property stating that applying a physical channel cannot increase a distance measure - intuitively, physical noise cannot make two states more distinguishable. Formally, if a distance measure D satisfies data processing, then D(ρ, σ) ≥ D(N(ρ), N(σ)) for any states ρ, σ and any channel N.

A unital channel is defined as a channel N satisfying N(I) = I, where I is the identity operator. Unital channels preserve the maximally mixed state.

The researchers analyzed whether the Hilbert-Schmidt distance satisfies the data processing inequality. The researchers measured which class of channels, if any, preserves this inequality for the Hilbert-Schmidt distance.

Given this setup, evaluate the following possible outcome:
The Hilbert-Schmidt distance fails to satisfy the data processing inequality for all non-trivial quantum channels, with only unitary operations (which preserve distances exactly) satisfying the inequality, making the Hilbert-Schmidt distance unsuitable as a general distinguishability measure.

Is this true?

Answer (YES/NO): NO